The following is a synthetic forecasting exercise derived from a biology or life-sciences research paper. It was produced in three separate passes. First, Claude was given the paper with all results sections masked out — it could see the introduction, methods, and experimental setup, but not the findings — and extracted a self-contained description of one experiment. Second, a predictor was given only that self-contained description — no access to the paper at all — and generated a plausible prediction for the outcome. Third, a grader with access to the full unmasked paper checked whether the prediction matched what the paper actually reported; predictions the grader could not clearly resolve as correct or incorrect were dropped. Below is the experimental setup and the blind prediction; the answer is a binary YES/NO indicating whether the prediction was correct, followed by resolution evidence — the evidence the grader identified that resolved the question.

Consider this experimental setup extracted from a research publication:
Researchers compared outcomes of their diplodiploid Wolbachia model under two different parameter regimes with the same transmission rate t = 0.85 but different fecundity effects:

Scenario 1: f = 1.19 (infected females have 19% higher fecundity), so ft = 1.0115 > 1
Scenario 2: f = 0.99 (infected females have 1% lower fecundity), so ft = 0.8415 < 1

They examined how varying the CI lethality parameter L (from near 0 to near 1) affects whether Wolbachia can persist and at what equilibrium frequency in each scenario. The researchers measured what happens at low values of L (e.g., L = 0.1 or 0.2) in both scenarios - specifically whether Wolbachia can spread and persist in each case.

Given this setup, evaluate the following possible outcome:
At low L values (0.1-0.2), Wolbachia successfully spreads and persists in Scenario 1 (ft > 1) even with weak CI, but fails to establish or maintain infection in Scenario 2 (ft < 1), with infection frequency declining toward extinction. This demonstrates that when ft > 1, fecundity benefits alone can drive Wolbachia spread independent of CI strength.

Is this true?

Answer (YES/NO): YES